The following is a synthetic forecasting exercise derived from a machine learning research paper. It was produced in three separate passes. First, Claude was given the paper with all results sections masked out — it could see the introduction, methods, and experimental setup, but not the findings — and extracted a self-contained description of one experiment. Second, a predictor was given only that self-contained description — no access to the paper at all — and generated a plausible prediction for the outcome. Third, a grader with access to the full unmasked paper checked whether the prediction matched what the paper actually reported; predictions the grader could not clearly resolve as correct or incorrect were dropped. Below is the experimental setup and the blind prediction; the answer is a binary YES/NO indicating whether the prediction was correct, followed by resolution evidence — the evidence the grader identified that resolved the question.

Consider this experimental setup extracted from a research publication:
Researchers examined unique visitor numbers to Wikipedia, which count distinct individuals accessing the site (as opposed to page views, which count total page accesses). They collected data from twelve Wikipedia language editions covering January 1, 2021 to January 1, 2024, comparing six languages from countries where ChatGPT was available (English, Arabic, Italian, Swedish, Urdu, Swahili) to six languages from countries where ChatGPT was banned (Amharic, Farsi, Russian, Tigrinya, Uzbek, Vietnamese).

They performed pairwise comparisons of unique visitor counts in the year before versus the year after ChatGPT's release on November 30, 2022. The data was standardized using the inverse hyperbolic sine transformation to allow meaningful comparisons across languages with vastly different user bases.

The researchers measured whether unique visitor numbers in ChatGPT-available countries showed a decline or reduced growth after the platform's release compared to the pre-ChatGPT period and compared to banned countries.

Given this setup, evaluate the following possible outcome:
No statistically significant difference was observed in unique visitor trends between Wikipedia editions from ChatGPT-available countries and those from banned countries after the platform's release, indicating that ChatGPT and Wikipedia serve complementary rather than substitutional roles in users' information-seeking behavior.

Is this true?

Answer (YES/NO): NO